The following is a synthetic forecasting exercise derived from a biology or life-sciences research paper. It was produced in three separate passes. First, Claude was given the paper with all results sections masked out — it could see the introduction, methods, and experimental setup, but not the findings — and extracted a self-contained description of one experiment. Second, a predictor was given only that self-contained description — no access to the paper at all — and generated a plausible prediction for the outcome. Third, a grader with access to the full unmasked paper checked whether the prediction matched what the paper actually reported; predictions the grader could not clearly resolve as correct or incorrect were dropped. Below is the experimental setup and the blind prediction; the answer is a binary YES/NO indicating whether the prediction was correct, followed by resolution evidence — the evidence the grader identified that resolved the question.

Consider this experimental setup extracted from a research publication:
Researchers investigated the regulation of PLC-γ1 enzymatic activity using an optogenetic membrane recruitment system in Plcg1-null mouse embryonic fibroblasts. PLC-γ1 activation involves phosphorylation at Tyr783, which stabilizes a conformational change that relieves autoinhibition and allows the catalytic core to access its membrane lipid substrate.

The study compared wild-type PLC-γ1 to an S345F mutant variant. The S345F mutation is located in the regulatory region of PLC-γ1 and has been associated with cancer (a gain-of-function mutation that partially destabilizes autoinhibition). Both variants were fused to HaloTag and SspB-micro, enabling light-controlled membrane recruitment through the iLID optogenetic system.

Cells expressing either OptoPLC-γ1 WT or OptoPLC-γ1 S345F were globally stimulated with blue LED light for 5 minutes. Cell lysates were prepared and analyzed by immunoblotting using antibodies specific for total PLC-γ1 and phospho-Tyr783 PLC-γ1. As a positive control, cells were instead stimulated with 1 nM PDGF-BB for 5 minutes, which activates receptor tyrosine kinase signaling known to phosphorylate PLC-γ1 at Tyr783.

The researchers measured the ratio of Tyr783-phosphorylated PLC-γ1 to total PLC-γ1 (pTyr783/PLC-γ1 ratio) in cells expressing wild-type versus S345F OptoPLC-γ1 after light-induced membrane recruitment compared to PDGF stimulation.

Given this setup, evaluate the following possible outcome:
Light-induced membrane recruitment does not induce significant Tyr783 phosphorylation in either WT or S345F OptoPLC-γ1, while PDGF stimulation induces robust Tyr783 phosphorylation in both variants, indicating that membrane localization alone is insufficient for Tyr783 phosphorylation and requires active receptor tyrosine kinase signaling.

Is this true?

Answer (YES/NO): NO